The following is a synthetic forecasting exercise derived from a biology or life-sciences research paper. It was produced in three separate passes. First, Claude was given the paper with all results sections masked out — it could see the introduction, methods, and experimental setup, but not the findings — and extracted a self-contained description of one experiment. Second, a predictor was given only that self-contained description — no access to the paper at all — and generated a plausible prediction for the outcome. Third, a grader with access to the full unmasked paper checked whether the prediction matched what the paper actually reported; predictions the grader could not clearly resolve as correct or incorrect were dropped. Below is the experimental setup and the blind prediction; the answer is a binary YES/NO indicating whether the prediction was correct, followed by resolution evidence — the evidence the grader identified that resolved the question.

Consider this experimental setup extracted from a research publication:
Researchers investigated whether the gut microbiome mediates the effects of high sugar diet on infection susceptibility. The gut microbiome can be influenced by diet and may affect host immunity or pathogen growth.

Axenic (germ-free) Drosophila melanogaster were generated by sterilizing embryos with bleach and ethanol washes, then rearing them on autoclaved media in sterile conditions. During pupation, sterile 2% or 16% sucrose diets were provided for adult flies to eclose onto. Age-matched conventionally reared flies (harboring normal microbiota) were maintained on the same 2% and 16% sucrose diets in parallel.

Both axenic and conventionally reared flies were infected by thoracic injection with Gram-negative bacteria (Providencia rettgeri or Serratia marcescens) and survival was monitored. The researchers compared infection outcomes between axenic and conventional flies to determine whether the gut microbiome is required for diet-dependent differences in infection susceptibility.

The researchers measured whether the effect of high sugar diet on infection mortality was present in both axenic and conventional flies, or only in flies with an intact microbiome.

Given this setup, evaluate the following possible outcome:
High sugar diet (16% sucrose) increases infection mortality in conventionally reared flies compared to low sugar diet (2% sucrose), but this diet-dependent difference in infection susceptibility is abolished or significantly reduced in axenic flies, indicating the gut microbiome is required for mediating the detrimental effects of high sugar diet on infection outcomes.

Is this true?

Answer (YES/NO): NO